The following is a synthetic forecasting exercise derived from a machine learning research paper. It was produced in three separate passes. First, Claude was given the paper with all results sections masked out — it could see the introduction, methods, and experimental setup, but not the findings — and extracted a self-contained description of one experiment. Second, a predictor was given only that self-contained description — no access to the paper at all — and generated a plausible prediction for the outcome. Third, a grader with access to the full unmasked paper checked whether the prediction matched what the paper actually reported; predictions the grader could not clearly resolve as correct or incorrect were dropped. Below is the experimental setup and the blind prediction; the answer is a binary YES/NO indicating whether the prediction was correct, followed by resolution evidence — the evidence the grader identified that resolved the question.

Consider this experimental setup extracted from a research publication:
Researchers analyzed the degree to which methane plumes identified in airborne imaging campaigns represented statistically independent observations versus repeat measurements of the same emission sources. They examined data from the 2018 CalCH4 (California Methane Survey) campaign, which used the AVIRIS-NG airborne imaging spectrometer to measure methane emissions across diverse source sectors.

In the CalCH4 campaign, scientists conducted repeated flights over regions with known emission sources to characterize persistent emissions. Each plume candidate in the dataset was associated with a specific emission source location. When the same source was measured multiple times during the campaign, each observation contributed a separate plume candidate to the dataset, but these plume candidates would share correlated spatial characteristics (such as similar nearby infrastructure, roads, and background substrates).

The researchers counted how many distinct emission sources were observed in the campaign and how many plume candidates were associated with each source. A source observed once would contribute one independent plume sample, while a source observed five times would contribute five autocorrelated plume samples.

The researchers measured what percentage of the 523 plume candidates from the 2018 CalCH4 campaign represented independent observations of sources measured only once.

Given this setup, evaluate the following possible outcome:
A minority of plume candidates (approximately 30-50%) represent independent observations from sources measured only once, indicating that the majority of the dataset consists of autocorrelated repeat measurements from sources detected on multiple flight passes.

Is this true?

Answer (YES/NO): NO